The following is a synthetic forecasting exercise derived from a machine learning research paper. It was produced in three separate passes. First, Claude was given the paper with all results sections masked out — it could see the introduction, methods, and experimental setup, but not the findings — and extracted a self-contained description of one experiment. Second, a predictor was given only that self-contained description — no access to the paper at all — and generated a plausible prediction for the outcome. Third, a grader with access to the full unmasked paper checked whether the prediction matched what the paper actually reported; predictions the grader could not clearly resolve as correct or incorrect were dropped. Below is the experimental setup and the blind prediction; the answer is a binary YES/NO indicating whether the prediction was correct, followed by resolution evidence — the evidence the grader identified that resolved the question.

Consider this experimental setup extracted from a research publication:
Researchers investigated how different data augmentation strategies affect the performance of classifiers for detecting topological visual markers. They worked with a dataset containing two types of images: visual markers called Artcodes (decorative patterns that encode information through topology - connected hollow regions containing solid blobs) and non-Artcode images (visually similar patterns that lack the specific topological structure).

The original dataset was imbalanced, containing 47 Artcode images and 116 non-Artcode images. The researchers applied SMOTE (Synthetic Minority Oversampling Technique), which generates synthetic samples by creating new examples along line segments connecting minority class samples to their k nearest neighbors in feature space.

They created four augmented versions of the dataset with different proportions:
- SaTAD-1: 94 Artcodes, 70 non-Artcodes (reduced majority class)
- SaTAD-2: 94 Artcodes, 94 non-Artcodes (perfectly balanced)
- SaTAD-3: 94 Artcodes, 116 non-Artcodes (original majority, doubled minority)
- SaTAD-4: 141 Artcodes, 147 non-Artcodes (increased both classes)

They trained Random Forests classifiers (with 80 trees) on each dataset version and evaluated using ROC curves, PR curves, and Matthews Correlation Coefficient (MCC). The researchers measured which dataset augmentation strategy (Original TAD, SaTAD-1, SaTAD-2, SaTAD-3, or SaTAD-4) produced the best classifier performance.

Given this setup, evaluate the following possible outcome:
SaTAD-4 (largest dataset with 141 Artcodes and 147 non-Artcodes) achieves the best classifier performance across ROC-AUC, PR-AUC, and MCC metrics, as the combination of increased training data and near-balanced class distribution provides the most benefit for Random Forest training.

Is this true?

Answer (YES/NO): YES